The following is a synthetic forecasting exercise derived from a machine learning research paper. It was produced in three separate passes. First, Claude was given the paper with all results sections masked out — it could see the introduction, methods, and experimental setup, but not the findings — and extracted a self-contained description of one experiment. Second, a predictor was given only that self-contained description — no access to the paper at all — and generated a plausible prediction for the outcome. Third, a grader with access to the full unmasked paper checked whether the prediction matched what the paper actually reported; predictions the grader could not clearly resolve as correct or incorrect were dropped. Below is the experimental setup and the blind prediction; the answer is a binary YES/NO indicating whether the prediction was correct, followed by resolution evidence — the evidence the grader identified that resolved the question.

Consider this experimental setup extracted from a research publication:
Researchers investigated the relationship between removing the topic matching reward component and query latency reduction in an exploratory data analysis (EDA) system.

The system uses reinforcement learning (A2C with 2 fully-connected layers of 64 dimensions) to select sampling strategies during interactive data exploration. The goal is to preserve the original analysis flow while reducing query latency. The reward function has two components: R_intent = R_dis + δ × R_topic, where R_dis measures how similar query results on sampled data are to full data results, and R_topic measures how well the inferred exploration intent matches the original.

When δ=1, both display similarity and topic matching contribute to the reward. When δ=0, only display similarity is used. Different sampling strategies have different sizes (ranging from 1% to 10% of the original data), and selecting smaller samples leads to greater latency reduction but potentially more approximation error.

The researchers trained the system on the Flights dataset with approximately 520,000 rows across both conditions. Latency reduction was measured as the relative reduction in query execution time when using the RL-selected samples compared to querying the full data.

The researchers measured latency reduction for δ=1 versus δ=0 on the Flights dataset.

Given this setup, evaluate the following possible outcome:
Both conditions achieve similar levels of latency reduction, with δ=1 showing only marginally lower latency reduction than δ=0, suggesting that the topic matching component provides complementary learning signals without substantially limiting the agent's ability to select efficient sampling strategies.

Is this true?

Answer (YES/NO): YES